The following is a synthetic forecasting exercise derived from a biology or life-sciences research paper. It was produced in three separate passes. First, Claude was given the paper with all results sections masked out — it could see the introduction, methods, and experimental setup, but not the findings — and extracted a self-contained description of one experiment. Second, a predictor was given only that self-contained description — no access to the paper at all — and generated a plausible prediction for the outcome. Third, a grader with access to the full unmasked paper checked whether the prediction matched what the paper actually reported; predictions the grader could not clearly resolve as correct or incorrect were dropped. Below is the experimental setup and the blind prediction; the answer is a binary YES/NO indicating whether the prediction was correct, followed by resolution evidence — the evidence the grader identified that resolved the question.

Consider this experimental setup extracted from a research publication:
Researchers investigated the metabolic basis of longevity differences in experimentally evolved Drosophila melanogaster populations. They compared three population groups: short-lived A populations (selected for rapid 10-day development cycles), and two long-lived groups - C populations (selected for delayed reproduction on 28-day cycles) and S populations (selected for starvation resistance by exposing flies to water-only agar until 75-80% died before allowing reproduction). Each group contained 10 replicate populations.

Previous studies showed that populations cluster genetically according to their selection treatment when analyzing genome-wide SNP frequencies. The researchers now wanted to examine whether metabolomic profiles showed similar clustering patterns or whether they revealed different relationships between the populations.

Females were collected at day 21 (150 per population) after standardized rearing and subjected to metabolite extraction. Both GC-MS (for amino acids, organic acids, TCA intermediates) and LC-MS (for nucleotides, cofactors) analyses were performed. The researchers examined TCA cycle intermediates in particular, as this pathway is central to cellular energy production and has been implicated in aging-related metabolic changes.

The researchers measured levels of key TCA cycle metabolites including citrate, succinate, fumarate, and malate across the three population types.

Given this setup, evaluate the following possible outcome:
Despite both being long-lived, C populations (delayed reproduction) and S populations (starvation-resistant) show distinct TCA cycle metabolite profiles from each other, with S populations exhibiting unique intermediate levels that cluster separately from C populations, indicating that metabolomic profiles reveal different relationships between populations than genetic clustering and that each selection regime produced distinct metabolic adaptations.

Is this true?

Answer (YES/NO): NO